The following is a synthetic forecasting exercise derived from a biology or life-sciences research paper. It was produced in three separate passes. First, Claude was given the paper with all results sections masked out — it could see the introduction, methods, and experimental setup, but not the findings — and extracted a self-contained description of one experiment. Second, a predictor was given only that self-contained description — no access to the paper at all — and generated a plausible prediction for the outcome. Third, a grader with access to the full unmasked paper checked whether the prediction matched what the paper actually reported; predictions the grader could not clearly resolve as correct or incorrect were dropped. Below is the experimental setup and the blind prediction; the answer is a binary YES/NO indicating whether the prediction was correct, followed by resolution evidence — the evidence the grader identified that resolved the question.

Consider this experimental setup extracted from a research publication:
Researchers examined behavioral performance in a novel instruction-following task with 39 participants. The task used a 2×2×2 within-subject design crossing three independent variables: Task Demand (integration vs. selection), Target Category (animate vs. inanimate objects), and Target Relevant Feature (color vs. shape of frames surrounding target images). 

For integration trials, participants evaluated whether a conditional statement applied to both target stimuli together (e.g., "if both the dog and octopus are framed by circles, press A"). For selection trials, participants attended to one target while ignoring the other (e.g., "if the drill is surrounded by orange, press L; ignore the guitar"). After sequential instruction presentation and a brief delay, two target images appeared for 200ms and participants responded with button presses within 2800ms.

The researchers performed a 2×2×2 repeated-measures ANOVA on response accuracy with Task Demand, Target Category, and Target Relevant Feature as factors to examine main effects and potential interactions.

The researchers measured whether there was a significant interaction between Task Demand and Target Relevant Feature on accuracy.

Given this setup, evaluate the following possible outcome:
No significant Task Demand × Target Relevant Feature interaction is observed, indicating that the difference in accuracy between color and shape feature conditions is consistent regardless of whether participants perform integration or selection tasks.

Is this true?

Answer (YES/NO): YES